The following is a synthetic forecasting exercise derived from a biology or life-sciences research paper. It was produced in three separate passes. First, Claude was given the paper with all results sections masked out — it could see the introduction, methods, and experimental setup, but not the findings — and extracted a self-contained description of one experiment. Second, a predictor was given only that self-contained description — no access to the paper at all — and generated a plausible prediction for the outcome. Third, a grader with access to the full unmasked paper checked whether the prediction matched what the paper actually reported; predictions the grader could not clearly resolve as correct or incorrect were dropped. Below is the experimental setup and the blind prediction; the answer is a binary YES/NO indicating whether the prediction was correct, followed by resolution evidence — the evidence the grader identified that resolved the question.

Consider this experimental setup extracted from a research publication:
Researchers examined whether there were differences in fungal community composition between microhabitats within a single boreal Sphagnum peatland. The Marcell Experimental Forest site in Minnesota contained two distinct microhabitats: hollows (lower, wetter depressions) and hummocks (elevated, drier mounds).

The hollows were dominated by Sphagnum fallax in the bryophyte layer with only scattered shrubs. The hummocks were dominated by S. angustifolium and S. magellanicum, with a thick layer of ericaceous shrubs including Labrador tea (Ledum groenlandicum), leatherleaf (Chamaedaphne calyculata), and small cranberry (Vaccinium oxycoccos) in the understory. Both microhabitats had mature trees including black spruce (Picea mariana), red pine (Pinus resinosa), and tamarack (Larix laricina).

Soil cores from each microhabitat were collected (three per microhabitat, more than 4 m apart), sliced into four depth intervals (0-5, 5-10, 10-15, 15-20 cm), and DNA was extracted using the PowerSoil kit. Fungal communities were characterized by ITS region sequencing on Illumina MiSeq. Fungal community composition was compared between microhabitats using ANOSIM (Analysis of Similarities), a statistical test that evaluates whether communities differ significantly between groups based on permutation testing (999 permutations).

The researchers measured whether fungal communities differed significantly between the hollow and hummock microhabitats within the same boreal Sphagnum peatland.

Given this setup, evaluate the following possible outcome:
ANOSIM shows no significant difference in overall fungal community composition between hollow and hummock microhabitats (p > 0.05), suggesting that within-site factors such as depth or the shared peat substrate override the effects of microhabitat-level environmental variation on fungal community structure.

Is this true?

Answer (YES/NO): NO